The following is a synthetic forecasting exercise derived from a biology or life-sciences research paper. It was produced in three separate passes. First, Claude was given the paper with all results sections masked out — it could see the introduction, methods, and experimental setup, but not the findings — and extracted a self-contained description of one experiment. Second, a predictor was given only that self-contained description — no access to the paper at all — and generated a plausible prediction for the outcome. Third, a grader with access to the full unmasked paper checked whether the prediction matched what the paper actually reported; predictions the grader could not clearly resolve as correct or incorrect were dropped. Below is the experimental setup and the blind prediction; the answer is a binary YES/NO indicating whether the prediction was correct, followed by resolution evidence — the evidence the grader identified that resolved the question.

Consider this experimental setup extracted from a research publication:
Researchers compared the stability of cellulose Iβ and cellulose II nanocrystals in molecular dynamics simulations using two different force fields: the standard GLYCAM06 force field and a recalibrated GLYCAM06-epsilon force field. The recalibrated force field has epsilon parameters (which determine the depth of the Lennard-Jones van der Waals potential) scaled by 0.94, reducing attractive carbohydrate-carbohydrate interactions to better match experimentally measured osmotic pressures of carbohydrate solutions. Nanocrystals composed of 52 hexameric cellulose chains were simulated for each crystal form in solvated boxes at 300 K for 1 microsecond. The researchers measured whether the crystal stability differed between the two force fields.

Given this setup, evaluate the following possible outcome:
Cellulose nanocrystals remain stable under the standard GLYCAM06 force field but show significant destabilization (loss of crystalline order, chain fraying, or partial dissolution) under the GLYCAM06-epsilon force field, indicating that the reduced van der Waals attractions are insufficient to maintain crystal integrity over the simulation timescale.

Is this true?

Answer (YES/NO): YES